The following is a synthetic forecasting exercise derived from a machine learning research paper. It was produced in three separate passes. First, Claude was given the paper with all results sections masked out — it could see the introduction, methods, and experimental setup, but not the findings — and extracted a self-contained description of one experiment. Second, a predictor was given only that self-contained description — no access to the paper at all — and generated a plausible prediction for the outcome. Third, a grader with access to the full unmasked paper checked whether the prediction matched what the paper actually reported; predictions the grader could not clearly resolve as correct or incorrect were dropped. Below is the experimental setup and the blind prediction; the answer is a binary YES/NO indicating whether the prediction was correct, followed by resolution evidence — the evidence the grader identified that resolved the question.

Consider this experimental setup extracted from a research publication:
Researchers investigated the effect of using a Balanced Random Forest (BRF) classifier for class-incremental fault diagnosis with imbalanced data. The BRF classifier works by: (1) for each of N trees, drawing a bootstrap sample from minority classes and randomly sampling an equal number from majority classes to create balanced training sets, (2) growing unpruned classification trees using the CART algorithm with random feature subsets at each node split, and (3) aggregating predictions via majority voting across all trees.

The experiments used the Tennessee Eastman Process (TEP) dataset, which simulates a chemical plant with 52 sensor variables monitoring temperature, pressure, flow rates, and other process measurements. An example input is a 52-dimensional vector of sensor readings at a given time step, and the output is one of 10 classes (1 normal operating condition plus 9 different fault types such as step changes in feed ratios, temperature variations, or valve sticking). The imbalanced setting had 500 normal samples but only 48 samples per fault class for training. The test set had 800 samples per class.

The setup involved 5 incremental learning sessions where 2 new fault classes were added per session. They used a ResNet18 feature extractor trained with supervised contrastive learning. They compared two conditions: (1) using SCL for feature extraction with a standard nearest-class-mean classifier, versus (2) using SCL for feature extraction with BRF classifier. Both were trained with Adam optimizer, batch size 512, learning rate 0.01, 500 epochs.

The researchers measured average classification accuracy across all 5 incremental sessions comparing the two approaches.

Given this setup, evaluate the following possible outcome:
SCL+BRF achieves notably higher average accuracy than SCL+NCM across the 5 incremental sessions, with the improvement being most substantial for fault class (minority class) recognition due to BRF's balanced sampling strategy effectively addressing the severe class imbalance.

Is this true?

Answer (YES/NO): NO